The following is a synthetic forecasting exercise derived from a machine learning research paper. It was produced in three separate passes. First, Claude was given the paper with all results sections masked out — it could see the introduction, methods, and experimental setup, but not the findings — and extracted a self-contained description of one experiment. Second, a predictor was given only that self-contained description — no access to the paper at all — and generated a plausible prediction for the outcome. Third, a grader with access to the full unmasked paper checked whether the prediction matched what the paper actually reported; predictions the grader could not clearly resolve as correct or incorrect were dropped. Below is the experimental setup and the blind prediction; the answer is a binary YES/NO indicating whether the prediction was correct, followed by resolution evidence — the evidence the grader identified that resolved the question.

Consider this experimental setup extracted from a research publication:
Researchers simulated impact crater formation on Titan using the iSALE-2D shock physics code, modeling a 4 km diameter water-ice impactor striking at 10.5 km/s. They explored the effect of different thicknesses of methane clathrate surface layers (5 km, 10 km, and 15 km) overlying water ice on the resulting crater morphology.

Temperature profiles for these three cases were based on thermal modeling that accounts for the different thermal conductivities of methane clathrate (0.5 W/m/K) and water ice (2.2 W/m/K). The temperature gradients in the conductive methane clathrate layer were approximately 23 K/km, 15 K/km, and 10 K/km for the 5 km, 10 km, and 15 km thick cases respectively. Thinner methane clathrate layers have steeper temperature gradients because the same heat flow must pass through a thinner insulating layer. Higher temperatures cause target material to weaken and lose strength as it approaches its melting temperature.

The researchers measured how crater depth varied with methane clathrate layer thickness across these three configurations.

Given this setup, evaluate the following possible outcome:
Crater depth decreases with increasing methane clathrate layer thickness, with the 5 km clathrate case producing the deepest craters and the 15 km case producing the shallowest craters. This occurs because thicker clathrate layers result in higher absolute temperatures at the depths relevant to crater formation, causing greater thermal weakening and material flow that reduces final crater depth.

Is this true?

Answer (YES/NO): NO